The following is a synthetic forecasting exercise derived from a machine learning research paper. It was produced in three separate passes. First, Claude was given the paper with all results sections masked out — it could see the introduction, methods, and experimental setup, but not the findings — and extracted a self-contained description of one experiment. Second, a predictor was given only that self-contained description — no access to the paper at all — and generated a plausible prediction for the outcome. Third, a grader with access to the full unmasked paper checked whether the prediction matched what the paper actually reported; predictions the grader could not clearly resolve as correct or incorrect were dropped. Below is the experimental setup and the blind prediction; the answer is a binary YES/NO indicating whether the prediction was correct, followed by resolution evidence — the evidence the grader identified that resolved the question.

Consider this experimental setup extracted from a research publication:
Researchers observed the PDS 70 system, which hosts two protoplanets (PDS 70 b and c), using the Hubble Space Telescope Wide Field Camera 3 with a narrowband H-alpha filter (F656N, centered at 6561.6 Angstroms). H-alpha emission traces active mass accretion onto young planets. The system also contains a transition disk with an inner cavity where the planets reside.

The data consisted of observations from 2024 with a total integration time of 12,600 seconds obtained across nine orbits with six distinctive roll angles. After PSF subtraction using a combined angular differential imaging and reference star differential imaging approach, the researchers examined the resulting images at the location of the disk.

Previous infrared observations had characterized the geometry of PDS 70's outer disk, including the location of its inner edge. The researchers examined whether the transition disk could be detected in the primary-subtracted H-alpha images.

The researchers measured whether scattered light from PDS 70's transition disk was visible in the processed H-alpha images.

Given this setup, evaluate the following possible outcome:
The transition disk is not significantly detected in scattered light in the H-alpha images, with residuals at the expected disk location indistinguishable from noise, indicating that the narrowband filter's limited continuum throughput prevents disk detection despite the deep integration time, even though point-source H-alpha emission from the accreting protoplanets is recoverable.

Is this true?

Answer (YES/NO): NO